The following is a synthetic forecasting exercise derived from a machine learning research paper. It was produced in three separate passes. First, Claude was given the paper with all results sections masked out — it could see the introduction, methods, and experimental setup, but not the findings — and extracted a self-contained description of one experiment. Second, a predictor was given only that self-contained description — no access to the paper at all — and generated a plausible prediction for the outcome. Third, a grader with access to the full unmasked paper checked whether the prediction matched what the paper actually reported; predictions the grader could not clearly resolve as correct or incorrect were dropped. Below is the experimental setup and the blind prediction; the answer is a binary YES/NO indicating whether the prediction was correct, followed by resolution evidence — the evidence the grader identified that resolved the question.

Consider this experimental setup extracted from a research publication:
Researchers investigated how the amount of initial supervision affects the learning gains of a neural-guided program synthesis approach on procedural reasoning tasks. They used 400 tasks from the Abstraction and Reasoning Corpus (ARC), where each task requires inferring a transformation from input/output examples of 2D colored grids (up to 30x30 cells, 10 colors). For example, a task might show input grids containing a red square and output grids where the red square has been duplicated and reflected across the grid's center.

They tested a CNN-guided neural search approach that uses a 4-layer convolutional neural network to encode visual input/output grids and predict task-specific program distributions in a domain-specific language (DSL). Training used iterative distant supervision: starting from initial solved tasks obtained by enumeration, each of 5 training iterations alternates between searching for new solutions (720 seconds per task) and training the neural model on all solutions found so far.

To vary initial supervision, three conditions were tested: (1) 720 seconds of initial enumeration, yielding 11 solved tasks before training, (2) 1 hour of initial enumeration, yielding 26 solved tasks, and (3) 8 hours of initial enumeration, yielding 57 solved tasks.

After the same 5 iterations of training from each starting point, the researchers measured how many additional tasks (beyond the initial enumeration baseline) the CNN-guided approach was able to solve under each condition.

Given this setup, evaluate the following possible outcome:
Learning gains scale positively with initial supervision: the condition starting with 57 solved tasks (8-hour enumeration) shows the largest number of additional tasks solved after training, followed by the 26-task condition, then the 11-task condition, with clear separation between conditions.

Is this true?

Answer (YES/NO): NO